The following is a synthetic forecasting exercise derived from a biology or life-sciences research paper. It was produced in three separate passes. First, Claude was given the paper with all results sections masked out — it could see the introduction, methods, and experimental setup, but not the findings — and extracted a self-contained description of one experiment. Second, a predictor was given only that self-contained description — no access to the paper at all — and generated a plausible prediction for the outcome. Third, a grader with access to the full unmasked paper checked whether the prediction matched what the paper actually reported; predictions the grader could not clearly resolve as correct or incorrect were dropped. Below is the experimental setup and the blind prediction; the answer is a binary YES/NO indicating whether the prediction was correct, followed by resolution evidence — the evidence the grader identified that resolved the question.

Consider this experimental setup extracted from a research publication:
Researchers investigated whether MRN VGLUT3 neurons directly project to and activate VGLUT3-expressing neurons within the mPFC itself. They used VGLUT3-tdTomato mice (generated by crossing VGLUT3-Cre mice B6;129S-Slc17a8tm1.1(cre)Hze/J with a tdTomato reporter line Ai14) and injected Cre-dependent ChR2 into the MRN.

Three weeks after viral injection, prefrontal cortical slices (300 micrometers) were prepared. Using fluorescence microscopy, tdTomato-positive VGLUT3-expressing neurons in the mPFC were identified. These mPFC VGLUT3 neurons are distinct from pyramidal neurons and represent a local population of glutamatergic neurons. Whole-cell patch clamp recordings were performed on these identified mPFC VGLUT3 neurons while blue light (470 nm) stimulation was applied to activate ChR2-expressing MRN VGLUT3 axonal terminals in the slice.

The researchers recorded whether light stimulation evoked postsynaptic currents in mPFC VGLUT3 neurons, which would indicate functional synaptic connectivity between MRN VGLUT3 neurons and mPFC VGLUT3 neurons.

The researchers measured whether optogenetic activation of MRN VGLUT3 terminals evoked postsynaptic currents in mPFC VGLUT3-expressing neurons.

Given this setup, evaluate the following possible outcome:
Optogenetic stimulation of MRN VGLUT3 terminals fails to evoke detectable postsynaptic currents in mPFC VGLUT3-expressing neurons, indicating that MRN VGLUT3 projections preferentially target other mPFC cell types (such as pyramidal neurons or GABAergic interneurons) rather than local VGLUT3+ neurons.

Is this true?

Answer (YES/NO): NO